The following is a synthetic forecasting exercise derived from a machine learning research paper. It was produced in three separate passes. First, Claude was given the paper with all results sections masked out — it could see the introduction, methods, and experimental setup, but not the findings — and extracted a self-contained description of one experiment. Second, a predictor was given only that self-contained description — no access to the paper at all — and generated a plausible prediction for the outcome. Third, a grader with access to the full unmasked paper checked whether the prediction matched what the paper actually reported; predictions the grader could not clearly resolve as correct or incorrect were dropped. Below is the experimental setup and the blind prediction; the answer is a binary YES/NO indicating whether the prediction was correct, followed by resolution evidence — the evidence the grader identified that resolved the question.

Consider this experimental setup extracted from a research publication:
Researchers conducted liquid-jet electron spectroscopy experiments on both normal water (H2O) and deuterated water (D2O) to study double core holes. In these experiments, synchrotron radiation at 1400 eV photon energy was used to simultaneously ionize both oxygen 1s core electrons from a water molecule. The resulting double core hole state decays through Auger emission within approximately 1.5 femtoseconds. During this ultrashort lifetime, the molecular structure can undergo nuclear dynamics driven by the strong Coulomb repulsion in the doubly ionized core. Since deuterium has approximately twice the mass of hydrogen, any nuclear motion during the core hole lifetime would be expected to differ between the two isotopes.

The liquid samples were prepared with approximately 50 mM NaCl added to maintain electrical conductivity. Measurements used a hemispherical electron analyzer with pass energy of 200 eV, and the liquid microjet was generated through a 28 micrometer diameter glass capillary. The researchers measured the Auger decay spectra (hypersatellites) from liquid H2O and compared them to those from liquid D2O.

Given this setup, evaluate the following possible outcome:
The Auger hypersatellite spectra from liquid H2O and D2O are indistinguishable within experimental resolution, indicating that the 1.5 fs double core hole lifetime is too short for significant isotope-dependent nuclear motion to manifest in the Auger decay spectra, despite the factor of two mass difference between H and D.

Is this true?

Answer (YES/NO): NO